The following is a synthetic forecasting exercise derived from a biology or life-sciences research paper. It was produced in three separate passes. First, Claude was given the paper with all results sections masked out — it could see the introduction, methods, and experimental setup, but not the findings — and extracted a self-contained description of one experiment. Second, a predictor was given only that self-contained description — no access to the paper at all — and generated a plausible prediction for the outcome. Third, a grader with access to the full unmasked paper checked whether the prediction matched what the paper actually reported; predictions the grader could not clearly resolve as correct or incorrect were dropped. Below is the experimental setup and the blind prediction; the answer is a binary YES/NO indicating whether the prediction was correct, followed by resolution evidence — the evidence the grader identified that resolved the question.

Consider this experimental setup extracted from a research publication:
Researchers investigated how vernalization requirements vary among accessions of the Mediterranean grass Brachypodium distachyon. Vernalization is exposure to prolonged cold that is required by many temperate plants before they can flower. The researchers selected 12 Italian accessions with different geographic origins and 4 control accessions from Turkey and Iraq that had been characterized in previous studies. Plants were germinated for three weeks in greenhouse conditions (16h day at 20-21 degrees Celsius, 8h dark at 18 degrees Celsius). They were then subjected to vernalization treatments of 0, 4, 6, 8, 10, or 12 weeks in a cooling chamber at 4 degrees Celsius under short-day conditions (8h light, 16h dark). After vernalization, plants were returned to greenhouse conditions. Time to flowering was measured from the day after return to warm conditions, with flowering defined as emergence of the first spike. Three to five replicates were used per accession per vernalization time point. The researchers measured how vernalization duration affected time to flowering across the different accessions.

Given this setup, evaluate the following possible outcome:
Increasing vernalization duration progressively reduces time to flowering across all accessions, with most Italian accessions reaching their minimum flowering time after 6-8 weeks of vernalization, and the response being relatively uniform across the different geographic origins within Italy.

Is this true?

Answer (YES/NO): NO